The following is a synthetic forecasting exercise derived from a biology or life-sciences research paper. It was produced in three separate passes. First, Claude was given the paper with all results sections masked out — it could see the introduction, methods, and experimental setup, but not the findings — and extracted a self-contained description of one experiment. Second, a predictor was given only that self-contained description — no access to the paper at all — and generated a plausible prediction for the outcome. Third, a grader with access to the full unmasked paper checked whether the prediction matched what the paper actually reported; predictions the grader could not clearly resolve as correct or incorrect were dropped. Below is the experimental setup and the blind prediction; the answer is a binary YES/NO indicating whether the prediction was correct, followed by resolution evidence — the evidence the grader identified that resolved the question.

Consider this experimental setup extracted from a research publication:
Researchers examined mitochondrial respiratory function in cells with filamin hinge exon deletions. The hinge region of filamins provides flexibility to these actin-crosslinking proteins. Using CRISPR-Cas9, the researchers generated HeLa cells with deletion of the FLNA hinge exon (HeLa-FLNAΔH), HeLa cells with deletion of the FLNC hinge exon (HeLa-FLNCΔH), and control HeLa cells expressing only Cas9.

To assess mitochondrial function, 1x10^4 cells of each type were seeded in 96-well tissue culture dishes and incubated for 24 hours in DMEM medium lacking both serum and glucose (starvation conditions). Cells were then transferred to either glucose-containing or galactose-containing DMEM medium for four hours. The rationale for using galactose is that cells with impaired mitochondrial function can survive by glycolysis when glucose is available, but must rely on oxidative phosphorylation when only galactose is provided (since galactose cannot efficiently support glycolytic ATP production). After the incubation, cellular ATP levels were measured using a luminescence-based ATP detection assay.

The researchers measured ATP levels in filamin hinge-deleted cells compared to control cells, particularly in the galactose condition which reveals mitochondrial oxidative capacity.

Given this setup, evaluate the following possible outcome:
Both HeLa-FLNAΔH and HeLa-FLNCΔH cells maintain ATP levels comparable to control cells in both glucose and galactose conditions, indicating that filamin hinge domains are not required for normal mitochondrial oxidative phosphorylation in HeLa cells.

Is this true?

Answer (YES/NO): NO